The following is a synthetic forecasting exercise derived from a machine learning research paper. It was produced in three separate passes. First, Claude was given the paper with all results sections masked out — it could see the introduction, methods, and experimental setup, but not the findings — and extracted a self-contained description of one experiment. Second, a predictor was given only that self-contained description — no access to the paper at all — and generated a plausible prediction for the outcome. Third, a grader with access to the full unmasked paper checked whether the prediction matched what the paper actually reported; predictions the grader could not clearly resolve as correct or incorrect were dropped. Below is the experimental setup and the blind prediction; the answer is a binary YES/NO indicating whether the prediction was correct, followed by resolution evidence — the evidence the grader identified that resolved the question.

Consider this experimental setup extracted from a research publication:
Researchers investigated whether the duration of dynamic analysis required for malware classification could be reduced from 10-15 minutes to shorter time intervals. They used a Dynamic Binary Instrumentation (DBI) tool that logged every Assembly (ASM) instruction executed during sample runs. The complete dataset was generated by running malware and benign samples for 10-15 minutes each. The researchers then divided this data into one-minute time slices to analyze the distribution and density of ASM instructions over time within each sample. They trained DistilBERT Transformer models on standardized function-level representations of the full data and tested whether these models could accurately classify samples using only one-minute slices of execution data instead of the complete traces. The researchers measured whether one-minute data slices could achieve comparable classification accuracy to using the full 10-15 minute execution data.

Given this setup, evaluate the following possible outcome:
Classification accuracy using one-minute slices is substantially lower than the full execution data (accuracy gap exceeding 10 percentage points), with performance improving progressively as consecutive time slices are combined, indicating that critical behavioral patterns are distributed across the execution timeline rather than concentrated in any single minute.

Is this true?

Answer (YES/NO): NO